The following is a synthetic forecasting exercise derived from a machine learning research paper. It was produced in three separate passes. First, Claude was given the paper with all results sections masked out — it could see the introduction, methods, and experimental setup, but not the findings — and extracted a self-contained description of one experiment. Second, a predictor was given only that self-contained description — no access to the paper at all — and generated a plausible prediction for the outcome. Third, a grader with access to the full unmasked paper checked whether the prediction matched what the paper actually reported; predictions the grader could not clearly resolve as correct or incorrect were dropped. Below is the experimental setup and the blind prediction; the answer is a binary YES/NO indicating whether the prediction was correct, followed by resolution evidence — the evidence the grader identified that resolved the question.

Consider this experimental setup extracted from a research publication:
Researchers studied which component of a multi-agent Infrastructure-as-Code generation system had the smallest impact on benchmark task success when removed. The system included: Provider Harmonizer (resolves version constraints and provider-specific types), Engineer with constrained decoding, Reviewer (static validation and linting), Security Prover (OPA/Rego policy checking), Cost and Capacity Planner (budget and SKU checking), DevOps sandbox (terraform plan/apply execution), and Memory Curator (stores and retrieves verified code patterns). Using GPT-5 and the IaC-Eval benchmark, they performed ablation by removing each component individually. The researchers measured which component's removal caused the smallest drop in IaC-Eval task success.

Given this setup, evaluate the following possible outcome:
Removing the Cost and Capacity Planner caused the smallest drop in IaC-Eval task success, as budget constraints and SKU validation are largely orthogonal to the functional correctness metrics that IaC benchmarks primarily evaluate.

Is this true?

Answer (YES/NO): NO